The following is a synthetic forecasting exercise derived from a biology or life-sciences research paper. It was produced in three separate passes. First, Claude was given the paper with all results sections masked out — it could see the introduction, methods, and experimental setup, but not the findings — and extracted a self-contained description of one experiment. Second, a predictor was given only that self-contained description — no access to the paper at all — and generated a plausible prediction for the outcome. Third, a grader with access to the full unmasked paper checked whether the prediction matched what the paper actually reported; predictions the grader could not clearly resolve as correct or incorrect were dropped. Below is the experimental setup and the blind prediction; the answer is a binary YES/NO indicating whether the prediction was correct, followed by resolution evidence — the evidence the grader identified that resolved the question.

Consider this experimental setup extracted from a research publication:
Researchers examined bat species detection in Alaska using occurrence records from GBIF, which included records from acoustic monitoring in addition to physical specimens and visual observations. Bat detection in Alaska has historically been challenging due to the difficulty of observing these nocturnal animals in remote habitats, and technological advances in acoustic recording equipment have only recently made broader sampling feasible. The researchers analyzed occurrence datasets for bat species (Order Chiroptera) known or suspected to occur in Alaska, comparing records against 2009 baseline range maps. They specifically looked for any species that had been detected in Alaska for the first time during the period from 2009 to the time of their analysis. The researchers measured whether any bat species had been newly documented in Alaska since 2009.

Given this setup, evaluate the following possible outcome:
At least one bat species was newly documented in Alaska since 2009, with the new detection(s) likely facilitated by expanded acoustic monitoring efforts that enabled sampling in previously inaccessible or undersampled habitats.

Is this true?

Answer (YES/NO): YES